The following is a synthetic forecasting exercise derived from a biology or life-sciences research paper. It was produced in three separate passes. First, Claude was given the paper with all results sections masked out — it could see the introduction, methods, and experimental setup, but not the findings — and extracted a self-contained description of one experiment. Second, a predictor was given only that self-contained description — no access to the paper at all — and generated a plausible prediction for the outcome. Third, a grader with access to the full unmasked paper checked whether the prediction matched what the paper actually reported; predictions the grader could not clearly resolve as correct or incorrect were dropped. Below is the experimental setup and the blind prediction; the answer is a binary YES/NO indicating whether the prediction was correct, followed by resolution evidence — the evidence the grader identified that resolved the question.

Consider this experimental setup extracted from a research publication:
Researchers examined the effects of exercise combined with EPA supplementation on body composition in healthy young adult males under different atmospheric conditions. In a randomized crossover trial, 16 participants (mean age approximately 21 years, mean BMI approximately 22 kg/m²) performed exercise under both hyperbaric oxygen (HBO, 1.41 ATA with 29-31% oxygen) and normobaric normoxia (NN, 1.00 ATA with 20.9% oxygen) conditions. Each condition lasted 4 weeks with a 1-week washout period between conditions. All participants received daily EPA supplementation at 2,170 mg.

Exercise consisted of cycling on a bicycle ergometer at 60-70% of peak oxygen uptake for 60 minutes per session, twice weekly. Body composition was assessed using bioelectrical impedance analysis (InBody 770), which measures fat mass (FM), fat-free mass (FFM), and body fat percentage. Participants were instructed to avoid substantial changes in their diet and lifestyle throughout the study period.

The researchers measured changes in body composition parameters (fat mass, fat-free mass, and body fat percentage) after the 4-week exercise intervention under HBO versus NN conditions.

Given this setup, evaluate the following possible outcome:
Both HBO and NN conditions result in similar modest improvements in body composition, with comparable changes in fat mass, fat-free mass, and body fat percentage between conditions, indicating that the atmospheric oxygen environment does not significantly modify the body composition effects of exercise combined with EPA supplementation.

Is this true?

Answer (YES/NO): NO